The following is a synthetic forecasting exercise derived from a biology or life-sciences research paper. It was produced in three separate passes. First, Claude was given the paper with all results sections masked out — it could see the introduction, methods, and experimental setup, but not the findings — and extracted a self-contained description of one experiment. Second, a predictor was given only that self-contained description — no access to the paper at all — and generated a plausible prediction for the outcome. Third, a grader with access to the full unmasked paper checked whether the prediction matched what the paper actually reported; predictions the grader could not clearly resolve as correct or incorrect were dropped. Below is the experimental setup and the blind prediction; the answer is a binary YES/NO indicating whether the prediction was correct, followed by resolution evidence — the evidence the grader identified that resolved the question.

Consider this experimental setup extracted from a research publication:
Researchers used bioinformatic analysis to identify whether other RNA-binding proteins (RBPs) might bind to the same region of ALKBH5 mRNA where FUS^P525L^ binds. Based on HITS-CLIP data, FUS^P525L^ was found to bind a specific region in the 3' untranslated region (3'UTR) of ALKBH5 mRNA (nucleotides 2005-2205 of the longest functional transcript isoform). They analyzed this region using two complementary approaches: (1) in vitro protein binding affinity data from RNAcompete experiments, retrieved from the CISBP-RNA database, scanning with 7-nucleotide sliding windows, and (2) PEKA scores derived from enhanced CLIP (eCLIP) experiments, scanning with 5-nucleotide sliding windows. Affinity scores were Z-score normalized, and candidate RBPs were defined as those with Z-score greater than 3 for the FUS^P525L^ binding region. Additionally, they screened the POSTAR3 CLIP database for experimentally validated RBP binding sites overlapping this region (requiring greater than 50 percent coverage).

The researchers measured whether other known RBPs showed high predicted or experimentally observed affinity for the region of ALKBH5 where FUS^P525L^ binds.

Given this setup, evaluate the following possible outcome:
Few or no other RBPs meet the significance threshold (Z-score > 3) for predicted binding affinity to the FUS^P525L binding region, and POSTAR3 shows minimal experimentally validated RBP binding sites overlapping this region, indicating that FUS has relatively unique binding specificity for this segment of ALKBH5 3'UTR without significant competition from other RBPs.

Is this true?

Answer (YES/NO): NO